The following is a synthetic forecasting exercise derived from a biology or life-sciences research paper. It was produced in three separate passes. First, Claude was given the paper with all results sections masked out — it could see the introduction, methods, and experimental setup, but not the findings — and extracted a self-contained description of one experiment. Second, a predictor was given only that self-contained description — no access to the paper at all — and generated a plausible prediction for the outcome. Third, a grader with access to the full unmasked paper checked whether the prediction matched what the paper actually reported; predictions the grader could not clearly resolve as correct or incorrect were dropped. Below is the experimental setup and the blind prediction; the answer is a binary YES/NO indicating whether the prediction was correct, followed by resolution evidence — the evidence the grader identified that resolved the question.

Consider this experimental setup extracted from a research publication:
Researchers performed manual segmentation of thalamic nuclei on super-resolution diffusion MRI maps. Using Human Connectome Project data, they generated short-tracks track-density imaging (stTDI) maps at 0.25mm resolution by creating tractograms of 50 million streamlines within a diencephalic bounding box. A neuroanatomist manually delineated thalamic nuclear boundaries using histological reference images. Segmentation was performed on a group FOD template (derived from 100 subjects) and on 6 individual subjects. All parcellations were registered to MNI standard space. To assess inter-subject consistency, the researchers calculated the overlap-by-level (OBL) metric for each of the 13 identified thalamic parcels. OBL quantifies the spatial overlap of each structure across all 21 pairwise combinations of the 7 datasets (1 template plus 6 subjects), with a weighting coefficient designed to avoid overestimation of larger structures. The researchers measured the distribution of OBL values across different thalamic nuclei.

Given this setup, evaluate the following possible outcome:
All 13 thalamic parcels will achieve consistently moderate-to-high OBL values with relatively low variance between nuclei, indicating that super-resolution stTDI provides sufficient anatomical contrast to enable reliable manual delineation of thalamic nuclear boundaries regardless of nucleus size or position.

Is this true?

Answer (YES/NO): NO